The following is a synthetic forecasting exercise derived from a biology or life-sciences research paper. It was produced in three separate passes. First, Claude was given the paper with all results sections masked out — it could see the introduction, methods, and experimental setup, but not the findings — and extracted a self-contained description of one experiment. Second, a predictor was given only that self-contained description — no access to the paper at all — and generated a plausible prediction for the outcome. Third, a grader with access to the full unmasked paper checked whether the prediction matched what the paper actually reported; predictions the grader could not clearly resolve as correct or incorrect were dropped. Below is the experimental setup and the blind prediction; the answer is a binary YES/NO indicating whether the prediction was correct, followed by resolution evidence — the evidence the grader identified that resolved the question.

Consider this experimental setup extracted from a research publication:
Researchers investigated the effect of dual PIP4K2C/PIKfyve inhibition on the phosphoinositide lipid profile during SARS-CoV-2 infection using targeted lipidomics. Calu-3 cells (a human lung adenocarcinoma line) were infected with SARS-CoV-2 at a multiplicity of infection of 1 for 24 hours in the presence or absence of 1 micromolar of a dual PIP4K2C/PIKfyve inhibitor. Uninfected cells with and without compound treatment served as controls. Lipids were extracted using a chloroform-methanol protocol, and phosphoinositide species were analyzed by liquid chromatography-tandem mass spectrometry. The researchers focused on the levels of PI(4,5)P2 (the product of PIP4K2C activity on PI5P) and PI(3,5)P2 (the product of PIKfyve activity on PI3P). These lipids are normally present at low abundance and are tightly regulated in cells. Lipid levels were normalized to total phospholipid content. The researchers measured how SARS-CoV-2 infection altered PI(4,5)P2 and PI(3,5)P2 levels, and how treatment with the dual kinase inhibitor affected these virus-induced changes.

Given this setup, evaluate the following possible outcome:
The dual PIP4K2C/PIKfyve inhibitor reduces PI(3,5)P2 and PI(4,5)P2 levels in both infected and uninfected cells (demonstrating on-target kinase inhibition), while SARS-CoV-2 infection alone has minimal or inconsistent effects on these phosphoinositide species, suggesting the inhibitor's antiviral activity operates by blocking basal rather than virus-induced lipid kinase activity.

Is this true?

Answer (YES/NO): NO